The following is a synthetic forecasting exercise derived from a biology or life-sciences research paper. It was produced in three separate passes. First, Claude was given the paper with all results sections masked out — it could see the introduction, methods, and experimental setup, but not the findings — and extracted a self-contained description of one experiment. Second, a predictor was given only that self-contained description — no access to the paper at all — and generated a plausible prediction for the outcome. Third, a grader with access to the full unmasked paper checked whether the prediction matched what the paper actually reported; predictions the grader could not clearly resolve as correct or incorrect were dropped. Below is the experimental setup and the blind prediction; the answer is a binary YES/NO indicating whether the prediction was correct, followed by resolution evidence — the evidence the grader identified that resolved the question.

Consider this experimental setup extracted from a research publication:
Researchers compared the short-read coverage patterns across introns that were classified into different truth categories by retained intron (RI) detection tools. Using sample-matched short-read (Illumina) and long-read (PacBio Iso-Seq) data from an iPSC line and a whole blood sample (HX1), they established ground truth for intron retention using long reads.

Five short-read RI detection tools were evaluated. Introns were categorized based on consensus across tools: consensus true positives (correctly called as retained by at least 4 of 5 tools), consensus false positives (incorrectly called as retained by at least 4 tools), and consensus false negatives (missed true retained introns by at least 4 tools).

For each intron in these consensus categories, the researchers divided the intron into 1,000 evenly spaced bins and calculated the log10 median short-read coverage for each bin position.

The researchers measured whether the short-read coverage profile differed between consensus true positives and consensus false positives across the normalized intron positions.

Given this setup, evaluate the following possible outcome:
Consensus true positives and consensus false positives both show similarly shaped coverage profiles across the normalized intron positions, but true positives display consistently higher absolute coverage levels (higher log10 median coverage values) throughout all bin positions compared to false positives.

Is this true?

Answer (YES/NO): NO